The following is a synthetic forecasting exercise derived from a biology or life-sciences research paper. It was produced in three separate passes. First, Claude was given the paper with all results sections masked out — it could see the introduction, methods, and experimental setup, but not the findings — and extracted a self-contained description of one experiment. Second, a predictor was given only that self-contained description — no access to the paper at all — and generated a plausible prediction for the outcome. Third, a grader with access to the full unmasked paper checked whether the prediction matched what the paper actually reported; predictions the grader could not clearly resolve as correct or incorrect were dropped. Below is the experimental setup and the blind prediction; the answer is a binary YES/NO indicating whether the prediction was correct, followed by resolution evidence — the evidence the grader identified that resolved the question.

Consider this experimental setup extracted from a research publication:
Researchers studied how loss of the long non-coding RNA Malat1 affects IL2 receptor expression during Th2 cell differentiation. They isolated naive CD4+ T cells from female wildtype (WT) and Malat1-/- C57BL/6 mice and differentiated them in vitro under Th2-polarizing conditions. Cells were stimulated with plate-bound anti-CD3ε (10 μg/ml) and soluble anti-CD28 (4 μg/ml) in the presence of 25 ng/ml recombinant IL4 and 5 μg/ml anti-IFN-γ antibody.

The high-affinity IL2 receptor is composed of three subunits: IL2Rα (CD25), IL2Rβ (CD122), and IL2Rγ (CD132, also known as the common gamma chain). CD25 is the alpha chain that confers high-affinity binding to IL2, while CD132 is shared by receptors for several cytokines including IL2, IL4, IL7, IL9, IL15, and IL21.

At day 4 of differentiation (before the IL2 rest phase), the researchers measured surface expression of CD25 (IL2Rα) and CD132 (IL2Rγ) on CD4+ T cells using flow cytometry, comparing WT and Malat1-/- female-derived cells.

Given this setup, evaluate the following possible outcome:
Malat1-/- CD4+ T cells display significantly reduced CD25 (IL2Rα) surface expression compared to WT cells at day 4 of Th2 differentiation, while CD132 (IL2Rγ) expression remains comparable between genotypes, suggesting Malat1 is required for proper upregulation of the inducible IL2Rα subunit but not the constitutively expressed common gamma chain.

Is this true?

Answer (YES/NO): NO